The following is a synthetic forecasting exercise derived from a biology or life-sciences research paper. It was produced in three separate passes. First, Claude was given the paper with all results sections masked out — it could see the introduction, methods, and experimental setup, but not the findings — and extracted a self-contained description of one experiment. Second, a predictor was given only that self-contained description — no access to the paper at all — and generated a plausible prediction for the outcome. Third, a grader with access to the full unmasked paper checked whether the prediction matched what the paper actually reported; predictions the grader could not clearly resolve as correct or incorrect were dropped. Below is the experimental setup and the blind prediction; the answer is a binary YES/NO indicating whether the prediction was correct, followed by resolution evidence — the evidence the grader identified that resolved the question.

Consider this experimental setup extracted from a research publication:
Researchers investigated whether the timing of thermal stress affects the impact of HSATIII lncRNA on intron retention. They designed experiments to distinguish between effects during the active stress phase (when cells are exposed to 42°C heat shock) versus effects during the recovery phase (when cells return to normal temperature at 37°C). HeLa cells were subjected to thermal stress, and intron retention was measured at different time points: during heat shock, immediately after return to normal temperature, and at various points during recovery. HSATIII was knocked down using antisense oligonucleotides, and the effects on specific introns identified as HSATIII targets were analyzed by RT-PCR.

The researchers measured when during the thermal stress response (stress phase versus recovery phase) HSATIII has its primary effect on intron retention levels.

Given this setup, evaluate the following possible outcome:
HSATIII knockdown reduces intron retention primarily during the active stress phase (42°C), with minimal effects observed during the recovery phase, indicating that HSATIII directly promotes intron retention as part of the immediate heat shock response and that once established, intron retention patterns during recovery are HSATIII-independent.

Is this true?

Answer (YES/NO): NO